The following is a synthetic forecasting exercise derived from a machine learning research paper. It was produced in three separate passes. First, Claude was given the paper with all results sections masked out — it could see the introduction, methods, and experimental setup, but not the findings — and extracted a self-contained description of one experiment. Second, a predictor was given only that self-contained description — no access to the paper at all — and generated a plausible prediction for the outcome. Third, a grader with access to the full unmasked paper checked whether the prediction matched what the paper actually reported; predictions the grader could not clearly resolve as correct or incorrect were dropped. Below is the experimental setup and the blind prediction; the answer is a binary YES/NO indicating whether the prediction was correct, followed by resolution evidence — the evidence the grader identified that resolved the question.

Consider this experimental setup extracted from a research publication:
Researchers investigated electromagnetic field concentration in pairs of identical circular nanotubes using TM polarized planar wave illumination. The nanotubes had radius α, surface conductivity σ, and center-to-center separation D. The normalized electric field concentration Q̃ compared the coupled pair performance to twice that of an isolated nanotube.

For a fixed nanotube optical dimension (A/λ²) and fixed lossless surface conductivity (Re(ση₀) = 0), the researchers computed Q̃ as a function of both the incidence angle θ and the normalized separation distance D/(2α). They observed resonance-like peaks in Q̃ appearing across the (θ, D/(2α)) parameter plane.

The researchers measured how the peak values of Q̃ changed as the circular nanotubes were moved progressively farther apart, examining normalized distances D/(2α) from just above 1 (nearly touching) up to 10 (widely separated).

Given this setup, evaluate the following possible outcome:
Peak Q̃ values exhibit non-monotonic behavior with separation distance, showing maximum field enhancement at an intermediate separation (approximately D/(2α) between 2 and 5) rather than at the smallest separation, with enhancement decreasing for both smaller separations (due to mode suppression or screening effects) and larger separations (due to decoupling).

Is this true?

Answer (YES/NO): NO